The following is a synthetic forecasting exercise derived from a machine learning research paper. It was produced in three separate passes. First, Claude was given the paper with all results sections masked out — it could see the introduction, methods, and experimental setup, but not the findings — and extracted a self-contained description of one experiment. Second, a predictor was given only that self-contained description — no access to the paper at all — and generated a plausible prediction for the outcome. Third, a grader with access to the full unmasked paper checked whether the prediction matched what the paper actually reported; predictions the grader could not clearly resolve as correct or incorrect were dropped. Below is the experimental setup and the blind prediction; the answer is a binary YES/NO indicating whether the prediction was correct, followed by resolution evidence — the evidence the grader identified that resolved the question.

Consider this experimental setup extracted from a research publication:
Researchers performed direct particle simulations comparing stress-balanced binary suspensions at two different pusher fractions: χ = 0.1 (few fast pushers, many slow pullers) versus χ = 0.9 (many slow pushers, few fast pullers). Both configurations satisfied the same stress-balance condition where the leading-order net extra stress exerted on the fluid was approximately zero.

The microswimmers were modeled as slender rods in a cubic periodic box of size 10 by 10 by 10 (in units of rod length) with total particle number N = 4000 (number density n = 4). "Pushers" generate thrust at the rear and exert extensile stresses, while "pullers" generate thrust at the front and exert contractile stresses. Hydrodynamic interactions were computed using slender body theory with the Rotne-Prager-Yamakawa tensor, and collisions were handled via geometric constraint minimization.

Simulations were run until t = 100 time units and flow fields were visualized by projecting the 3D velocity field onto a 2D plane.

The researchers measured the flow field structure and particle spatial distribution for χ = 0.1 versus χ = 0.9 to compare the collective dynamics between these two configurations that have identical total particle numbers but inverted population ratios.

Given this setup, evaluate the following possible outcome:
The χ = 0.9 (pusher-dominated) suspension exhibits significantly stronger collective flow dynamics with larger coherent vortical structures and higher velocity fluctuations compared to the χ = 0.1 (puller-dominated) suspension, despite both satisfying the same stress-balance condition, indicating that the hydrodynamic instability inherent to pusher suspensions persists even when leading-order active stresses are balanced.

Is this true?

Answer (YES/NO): NO